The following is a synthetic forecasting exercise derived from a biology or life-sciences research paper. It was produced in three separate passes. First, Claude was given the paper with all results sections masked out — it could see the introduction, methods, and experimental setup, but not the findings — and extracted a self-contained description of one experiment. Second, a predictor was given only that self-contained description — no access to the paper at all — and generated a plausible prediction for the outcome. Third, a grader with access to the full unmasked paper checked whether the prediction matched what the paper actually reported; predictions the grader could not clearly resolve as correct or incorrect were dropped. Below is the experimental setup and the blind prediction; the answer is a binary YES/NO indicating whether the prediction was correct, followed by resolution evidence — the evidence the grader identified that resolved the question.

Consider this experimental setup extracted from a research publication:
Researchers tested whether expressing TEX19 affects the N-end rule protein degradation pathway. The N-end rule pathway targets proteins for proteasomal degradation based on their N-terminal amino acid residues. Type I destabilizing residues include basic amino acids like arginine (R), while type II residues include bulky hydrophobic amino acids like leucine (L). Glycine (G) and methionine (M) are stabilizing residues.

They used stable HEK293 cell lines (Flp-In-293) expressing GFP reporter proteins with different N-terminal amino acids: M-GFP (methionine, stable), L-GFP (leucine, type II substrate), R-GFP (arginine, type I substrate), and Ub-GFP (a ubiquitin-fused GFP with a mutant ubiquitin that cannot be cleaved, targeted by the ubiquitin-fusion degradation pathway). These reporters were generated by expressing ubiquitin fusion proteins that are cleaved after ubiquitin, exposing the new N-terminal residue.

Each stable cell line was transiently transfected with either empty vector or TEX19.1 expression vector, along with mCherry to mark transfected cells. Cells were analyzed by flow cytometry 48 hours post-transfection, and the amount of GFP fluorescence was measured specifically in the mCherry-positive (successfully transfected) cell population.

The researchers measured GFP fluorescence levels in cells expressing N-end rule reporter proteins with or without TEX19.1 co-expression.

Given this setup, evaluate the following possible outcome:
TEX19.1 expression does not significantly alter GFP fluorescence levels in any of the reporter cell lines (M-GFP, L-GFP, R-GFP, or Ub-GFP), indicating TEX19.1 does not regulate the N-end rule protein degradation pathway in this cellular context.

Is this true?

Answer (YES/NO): NO